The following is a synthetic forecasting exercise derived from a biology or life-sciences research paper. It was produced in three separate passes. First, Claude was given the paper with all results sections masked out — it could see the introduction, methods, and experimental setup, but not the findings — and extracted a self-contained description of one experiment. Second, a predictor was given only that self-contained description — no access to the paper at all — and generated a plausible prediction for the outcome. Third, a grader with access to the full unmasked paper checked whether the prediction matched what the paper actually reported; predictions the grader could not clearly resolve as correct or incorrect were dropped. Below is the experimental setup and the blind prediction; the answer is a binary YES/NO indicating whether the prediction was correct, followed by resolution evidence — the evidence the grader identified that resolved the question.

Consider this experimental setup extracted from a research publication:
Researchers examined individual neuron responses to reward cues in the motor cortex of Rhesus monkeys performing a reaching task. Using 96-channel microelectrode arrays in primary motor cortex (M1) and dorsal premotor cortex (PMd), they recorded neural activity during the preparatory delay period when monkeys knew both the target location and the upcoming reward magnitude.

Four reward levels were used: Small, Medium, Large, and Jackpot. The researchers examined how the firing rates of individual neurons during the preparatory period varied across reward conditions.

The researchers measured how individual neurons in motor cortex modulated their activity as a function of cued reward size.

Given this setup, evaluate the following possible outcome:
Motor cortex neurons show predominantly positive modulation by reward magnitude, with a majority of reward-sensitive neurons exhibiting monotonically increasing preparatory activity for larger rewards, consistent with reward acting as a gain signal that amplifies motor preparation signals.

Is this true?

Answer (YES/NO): YES